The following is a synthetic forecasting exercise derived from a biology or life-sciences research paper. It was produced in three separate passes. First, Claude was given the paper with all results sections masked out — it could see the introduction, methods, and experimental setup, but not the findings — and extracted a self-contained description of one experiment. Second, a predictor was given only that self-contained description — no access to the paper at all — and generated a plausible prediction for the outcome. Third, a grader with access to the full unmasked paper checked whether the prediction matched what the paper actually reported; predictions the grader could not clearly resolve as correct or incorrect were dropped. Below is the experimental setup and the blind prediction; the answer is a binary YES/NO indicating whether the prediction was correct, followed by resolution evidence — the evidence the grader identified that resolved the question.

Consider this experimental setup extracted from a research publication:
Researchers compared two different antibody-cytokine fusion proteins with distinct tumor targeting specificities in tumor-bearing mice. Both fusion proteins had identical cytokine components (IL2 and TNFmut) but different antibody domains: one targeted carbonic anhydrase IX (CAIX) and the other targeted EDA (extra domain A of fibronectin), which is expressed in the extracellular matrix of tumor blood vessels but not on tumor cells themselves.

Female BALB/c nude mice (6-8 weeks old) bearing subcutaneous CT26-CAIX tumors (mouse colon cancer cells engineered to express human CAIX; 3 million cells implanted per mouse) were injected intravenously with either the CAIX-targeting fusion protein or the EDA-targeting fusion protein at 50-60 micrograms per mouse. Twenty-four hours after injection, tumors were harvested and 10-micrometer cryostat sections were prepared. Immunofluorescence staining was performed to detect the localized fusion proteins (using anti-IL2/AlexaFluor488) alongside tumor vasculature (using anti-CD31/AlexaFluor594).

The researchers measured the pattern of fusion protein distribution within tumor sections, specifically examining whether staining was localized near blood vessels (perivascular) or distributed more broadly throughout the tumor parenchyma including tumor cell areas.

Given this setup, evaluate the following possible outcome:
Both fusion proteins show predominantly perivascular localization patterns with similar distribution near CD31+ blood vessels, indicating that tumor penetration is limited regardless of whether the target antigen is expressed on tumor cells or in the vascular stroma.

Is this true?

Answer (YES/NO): NO